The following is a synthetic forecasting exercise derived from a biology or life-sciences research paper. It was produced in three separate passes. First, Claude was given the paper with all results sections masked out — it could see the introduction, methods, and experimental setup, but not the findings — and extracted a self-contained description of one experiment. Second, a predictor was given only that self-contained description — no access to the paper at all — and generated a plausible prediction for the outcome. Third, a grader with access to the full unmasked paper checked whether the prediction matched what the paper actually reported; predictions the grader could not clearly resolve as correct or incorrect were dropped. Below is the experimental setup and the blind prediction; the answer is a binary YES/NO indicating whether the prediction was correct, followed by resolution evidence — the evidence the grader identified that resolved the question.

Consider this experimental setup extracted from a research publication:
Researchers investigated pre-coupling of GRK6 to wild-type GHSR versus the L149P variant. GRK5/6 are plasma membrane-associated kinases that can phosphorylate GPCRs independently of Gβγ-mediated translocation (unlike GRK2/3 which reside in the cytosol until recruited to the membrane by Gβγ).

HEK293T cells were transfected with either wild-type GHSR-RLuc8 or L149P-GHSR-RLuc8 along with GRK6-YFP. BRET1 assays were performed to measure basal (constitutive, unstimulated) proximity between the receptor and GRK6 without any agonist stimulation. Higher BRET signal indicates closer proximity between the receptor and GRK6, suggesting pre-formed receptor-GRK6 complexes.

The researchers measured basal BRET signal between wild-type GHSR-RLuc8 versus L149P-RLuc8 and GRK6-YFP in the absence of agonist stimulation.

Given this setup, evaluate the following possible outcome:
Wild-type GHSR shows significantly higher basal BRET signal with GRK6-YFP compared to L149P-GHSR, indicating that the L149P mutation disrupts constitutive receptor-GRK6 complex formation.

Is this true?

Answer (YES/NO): NO